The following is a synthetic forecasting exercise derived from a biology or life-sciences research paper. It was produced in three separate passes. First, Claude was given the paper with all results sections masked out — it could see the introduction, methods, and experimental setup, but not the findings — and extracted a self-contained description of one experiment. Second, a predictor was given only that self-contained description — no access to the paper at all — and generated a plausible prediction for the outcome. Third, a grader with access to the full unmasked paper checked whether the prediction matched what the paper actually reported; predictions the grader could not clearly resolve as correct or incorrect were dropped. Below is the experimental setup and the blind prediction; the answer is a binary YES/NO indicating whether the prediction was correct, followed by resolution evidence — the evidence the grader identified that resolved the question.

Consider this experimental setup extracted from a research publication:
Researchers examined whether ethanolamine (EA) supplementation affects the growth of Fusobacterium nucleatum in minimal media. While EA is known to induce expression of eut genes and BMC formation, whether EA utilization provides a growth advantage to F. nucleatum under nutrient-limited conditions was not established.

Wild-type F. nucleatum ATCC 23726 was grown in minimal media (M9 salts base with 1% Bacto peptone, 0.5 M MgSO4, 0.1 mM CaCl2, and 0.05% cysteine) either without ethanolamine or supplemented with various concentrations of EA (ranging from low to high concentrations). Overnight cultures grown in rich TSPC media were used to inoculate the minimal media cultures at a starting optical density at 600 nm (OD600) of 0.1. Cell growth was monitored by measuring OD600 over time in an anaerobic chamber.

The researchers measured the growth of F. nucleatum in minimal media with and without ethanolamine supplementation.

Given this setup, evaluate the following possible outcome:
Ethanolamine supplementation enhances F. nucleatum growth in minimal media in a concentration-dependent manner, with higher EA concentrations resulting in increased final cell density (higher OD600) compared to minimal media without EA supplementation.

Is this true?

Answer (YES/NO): NO